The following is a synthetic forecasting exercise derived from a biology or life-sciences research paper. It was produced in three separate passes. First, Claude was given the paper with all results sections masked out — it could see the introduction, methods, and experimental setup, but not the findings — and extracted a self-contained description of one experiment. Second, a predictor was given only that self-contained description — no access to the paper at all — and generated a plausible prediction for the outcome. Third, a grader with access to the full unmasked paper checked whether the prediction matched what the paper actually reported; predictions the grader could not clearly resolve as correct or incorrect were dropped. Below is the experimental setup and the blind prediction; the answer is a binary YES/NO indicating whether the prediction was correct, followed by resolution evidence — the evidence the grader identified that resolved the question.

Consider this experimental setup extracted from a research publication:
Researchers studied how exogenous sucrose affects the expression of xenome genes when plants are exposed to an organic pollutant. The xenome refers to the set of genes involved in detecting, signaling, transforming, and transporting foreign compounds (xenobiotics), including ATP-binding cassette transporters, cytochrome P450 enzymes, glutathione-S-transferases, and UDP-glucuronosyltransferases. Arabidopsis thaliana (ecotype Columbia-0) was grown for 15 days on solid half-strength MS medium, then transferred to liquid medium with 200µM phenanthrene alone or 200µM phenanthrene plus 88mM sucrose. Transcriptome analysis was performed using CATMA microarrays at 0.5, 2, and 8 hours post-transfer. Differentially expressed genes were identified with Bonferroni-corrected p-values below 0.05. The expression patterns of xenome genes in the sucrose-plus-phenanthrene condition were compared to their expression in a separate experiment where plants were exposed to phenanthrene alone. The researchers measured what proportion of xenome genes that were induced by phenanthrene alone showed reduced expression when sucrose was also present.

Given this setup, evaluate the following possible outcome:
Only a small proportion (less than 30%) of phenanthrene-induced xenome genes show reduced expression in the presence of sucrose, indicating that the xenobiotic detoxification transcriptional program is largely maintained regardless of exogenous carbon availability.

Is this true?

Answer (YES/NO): NO